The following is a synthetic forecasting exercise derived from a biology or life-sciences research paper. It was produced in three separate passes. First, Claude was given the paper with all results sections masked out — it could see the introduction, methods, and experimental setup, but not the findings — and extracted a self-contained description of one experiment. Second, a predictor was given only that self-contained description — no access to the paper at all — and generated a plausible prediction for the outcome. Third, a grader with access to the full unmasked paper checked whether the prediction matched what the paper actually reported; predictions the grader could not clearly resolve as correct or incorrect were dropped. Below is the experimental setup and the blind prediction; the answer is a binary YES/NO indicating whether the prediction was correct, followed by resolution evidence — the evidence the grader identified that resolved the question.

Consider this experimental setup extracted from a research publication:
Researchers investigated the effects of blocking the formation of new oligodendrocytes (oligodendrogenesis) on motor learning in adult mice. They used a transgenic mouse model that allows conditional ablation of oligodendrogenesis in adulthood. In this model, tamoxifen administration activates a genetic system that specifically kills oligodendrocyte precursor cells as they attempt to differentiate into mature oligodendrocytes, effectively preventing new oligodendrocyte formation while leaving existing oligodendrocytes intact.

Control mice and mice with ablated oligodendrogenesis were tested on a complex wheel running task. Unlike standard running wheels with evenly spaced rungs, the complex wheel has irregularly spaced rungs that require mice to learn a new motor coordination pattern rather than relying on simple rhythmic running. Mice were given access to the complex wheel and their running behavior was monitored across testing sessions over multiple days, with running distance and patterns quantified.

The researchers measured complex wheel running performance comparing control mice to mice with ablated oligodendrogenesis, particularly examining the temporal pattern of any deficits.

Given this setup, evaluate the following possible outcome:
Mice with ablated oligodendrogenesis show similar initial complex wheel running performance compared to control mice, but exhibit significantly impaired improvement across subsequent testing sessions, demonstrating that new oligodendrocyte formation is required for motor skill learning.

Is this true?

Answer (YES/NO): NO